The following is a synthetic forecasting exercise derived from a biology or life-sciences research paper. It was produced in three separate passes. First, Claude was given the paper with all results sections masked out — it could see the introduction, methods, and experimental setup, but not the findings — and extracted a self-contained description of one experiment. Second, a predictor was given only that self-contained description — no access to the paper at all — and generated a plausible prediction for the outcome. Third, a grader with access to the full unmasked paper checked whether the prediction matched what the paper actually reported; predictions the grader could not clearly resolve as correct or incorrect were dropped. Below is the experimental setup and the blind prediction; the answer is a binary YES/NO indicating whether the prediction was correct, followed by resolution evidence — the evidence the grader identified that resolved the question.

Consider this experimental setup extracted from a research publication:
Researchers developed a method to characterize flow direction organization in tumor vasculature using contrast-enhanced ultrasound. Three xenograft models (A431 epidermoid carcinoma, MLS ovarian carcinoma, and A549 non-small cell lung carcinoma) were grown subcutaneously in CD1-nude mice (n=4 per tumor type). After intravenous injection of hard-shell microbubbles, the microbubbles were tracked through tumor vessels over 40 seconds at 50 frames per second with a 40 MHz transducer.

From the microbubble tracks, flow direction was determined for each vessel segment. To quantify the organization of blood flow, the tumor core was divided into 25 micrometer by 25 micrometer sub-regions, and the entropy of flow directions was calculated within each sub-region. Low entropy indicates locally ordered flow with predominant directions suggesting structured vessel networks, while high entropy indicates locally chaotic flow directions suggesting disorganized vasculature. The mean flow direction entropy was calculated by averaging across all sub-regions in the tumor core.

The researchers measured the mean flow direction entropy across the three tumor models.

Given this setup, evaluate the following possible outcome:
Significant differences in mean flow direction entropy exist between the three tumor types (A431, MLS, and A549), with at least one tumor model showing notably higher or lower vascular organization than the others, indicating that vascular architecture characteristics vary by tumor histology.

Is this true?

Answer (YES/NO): NO